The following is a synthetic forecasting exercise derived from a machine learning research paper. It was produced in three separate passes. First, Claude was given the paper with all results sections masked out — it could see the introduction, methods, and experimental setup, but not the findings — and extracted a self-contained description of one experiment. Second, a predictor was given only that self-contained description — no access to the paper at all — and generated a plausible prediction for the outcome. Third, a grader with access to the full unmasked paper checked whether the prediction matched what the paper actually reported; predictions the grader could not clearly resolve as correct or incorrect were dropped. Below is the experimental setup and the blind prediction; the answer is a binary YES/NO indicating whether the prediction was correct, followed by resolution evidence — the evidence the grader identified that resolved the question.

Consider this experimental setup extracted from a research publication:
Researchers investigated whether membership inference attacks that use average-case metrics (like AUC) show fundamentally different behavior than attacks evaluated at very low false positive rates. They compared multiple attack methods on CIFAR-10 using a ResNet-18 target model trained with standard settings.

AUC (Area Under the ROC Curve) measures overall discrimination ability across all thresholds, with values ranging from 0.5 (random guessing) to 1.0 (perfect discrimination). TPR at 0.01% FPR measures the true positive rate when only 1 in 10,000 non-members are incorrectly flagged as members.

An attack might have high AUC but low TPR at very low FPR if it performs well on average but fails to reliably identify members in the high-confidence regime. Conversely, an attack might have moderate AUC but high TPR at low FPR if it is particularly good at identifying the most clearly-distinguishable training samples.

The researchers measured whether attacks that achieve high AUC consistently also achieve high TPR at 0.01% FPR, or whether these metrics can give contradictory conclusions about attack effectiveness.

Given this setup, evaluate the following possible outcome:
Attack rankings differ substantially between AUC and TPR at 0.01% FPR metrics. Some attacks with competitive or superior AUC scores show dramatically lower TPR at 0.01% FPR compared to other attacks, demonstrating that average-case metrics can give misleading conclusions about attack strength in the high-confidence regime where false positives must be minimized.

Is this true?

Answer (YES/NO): YES